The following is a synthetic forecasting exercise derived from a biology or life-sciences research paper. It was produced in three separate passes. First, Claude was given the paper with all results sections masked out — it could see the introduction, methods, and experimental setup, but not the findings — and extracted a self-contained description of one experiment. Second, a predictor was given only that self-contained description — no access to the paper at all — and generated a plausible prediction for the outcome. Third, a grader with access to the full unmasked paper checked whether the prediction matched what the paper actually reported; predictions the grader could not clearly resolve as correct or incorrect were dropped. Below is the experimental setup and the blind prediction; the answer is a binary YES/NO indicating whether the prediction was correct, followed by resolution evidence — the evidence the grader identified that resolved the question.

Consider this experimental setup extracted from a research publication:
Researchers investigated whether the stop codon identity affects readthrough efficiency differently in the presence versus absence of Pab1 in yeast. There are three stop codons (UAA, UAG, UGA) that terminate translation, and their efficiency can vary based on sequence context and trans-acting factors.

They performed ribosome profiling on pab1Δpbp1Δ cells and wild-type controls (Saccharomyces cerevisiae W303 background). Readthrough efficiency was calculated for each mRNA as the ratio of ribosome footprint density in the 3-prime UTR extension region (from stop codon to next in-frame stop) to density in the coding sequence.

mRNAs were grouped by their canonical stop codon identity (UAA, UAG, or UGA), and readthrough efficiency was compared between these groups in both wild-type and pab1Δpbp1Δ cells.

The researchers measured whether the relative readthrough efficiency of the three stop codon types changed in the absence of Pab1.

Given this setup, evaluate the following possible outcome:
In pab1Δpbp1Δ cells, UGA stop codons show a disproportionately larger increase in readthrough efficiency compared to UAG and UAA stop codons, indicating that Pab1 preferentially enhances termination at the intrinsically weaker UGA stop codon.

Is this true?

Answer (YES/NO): NO